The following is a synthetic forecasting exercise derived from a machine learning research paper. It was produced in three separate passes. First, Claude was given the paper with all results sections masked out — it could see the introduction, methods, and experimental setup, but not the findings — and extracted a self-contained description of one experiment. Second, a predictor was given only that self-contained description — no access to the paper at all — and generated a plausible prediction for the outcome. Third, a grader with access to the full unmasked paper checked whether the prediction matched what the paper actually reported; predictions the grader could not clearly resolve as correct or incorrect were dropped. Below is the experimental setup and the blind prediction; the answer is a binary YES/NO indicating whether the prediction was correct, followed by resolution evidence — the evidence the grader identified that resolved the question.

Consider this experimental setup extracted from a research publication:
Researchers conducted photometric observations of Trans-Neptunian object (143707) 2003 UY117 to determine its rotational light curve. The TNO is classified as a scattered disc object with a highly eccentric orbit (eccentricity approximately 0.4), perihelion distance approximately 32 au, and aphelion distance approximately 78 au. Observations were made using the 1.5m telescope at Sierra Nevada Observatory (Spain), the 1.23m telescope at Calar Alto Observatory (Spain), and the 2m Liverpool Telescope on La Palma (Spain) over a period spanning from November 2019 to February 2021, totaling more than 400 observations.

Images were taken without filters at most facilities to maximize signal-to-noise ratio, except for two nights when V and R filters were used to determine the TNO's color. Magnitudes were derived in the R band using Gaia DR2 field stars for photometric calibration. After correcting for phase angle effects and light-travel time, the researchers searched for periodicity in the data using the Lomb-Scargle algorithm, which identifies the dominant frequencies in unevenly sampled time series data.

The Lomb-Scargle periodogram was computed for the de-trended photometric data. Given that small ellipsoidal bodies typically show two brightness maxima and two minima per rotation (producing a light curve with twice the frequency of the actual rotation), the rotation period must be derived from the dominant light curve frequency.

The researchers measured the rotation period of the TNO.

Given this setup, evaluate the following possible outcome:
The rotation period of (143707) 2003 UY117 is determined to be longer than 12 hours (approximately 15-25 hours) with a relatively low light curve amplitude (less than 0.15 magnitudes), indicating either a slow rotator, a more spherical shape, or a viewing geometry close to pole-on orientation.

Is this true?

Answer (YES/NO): NO